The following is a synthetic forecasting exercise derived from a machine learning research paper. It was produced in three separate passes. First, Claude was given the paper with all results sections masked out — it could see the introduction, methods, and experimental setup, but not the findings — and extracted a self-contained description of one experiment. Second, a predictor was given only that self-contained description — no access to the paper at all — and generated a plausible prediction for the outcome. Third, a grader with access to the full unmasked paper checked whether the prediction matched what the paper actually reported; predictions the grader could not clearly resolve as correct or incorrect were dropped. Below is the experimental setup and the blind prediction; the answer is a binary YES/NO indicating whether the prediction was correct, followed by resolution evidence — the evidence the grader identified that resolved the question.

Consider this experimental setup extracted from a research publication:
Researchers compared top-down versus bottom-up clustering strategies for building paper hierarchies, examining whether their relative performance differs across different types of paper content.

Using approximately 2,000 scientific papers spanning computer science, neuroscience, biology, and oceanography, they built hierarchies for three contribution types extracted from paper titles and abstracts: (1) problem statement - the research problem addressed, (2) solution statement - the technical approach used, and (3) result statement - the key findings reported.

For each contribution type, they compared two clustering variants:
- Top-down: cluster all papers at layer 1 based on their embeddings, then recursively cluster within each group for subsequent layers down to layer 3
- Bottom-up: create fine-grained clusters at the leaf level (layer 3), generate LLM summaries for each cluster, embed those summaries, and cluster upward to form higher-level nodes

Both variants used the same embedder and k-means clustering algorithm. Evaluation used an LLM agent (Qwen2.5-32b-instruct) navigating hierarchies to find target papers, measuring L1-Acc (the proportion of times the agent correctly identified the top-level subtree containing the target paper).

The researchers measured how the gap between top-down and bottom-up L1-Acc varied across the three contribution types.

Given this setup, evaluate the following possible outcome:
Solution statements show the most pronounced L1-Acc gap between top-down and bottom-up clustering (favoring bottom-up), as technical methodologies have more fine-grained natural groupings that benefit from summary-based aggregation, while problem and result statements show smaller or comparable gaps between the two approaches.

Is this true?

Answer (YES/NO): NO